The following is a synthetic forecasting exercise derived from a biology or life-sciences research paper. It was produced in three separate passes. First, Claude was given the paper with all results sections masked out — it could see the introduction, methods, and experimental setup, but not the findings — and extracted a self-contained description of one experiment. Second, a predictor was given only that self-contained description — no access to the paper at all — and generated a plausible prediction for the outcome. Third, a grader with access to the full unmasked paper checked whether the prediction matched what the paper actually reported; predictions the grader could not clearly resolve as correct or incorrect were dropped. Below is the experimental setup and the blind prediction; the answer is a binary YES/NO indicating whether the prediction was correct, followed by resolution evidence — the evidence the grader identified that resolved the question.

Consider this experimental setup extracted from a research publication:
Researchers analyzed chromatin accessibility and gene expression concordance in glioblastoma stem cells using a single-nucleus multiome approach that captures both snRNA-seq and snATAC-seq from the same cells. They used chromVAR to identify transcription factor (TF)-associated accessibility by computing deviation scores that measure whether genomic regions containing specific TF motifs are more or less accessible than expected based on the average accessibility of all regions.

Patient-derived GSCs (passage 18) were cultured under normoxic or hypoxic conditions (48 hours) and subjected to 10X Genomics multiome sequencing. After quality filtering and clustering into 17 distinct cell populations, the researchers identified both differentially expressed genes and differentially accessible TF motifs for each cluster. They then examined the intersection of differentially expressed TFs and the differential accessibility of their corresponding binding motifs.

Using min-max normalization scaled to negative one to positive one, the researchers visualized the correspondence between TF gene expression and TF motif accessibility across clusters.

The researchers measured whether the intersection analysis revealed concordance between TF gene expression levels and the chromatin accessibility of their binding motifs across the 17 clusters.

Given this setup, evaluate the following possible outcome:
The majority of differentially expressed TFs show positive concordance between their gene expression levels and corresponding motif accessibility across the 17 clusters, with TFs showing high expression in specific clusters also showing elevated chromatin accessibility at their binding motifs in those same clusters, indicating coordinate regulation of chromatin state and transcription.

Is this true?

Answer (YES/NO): NO